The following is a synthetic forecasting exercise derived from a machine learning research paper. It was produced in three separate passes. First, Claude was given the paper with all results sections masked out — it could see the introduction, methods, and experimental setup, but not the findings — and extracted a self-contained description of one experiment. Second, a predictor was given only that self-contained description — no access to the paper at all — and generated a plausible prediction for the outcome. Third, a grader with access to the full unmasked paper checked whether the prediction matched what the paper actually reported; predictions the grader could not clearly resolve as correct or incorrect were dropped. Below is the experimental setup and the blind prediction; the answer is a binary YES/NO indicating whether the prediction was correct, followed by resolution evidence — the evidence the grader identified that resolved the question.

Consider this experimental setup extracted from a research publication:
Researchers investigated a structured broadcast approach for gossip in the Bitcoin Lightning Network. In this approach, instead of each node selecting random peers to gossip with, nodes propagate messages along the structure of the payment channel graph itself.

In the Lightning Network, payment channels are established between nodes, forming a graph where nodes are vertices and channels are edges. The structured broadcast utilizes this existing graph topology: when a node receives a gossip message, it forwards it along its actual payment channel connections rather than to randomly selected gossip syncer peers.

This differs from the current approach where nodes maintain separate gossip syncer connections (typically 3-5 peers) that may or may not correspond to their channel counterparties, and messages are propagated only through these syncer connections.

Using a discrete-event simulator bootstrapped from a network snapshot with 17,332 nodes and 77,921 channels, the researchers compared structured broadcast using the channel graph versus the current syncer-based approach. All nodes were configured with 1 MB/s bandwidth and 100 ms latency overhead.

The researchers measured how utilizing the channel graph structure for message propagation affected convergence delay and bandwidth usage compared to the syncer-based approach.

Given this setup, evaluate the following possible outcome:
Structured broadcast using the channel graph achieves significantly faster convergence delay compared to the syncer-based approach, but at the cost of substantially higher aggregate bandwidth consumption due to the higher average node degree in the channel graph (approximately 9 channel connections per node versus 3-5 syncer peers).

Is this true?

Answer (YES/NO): NO